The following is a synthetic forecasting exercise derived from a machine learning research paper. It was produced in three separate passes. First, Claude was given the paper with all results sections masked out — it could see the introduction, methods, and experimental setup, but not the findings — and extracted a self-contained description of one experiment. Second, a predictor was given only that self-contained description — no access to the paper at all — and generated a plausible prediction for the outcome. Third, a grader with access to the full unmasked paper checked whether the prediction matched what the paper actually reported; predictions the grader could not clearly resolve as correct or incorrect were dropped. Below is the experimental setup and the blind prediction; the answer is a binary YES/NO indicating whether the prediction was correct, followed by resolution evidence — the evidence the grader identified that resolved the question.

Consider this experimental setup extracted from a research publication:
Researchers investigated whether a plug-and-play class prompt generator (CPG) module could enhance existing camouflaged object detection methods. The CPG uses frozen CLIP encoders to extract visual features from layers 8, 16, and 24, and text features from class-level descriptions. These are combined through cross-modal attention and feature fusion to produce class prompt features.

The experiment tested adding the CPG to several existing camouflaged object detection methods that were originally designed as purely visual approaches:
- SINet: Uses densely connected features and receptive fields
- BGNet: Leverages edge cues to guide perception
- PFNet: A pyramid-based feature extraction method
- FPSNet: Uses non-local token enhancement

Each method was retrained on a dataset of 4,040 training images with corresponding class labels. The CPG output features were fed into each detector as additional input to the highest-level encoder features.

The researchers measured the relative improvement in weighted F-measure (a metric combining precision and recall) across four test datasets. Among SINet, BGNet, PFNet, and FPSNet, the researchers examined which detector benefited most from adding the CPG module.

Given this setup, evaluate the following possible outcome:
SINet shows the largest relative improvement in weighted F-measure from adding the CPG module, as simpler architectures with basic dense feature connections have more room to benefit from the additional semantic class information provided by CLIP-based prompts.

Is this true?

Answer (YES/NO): YES